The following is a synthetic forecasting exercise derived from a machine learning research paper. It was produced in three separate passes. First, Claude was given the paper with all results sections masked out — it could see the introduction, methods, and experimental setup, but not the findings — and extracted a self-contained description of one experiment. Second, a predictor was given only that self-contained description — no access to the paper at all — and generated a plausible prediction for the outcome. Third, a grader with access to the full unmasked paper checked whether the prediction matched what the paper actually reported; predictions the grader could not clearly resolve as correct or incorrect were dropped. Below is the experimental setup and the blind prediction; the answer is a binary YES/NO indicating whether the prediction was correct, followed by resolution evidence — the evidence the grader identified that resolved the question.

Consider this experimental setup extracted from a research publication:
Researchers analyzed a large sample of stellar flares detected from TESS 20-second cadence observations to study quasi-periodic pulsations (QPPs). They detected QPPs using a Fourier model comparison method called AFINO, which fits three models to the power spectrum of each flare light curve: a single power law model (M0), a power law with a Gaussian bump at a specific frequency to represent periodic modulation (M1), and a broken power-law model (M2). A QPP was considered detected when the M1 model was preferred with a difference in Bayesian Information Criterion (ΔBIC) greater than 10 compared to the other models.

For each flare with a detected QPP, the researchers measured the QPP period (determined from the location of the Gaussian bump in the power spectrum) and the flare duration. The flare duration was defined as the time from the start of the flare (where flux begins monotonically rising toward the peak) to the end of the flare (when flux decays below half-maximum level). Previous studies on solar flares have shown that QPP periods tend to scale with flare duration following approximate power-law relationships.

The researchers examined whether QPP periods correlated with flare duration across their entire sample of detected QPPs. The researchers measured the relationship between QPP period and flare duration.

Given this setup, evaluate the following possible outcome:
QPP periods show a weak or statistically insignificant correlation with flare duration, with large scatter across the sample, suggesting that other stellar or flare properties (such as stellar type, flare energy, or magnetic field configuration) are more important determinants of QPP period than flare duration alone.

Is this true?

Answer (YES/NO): NO